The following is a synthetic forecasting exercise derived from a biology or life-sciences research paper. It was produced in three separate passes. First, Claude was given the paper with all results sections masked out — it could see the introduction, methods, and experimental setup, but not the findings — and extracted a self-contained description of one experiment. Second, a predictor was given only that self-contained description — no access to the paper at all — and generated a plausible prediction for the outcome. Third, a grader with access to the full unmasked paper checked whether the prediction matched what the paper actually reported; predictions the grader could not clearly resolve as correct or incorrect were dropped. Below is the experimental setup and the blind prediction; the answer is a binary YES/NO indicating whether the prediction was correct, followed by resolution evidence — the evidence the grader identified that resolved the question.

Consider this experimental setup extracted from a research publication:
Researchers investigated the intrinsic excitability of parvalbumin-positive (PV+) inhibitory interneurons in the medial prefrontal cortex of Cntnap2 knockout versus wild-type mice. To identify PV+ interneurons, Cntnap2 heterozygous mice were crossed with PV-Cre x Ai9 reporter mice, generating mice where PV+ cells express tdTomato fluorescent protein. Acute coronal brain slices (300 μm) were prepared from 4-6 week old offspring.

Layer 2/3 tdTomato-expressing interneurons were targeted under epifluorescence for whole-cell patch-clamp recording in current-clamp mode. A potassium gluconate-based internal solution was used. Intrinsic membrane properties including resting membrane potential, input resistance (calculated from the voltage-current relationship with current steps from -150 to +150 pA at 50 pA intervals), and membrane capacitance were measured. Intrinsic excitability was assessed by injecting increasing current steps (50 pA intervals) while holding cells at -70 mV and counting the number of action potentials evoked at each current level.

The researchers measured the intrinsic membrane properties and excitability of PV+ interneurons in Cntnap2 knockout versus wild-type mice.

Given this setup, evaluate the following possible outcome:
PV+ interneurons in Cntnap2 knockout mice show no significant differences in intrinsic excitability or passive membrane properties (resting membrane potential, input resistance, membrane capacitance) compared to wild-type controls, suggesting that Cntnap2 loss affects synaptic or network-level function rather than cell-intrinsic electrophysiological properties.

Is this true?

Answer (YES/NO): YES